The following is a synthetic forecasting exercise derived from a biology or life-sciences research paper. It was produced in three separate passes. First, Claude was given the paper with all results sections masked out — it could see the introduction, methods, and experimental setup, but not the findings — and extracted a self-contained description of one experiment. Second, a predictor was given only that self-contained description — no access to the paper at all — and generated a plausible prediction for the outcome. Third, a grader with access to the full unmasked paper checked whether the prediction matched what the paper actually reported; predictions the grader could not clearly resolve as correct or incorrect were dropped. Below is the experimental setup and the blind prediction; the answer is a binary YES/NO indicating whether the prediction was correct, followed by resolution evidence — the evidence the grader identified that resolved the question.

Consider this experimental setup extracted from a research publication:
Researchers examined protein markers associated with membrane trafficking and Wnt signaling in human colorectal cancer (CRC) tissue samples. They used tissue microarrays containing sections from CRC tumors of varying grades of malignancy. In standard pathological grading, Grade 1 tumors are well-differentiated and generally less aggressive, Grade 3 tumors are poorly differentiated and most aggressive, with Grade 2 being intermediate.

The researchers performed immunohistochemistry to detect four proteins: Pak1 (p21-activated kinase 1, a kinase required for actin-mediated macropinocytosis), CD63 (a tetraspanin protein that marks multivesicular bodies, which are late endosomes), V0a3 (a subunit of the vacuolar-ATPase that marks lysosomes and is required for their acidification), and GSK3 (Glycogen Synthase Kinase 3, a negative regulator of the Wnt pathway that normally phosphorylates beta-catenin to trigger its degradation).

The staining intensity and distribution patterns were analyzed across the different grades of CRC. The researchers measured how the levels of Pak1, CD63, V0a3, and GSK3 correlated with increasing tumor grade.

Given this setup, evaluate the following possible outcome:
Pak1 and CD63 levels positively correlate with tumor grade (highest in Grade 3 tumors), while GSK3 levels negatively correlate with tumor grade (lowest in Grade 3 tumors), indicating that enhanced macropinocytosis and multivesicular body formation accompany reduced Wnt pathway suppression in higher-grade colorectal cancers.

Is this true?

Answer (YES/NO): YES